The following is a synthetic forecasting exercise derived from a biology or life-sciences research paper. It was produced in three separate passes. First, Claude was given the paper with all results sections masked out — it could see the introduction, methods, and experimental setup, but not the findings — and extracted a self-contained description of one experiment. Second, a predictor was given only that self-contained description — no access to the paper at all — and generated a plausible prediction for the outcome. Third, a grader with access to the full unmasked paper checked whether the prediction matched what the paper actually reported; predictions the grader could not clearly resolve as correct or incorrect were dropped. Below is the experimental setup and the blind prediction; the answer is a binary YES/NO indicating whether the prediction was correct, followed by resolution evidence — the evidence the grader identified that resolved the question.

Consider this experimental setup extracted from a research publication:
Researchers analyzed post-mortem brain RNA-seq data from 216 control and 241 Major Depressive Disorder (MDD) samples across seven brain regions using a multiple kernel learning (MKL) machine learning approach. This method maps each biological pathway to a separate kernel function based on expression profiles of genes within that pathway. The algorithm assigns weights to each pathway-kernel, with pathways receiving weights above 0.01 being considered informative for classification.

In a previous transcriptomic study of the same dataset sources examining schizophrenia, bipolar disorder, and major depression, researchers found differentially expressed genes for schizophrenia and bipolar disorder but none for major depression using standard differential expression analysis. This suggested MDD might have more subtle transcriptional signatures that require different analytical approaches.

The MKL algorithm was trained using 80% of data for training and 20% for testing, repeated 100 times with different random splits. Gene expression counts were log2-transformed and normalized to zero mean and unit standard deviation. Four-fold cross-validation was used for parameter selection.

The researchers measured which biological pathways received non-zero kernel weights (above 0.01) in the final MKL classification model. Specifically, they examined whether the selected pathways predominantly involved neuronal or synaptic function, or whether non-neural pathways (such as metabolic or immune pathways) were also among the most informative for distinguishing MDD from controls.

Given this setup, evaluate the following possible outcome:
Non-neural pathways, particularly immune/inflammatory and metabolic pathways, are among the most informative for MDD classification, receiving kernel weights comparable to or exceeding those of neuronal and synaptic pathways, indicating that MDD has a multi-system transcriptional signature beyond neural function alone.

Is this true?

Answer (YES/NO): YES